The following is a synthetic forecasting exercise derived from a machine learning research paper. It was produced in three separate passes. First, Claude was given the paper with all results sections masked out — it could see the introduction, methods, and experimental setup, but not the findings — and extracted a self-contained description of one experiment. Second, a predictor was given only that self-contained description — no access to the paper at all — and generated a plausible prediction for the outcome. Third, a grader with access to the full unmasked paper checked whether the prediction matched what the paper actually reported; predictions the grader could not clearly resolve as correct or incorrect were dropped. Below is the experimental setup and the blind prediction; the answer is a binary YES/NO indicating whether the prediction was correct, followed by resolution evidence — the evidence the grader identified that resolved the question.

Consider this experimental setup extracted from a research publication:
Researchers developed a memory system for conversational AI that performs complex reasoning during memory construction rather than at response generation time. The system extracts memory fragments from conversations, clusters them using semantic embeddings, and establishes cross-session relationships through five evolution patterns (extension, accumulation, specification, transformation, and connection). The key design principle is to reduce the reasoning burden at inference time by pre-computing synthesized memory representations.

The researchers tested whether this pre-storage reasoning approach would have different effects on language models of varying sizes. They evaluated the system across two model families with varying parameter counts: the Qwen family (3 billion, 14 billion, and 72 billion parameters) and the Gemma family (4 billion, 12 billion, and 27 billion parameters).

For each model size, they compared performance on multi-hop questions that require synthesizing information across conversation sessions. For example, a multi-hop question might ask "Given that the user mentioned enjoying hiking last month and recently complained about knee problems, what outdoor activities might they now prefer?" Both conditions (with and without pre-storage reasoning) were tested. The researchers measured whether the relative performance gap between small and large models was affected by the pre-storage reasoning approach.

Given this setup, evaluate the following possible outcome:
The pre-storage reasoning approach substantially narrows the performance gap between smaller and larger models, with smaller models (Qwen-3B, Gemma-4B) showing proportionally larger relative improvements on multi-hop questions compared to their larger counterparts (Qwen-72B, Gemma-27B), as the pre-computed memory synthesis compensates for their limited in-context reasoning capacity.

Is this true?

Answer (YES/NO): YES